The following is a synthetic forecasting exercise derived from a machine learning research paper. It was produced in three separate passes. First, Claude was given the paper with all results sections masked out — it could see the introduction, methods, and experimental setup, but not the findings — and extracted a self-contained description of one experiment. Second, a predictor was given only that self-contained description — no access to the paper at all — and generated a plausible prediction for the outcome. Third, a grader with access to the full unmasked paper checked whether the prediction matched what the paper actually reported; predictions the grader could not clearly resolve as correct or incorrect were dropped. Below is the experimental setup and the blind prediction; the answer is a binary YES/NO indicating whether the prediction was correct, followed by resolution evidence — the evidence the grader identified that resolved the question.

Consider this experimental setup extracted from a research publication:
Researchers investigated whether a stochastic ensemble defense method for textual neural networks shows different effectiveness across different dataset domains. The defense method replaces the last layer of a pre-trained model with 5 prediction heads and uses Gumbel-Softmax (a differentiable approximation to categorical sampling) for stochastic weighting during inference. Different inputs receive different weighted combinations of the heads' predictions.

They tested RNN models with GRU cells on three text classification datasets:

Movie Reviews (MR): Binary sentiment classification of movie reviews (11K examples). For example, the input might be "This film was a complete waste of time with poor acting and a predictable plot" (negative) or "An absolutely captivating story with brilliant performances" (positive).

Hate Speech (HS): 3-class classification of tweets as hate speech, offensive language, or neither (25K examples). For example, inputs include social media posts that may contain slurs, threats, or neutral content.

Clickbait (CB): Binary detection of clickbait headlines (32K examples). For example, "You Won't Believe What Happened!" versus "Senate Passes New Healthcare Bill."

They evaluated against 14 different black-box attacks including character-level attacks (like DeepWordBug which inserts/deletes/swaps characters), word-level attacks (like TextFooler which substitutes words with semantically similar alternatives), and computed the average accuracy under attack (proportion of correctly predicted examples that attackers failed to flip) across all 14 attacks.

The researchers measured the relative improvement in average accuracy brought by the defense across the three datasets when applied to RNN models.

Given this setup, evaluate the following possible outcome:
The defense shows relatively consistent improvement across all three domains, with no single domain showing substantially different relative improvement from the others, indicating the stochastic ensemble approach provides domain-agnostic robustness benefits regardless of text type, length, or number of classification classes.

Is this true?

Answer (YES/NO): NO